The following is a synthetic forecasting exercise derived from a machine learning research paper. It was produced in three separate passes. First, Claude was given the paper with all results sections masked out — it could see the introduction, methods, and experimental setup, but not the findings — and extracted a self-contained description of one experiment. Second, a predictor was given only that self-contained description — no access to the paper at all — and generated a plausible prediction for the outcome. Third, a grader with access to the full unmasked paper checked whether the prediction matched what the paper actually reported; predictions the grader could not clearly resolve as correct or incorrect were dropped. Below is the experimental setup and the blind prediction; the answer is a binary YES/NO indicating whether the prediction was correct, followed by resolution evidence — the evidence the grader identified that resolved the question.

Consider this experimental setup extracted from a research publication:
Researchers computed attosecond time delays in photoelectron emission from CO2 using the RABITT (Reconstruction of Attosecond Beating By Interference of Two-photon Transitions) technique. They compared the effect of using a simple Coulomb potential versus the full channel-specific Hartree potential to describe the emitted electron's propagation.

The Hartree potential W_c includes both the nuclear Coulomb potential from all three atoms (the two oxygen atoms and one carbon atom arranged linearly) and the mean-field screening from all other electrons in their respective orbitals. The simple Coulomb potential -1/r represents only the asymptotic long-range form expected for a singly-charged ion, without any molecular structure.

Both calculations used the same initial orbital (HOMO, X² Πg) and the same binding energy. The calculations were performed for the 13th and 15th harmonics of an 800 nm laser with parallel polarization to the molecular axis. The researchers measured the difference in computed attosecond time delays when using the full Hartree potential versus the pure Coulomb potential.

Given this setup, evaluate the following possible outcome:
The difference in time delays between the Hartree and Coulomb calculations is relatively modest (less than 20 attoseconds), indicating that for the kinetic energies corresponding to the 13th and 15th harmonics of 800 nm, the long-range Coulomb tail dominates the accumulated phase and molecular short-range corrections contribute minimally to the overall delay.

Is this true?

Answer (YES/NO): NO